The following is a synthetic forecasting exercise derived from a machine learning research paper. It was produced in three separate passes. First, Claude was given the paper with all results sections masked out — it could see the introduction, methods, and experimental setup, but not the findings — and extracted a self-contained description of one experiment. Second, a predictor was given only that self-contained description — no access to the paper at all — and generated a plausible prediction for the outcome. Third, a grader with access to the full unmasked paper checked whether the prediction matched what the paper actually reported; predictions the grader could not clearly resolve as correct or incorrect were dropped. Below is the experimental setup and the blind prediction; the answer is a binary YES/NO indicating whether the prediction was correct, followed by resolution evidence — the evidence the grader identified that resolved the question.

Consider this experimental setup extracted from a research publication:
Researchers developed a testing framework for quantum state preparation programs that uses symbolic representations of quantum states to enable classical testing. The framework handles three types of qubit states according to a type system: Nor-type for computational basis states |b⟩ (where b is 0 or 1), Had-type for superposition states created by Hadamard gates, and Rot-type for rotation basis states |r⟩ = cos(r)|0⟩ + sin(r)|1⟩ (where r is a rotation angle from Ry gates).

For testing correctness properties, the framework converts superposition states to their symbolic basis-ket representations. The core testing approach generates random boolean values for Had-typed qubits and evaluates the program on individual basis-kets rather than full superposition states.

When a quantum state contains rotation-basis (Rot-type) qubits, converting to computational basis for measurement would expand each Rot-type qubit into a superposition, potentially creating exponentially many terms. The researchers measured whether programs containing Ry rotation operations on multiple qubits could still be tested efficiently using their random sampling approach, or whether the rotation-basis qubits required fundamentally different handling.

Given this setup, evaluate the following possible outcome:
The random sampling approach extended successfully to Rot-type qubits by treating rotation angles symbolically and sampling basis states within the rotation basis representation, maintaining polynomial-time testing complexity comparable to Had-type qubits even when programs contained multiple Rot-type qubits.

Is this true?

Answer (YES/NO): NO